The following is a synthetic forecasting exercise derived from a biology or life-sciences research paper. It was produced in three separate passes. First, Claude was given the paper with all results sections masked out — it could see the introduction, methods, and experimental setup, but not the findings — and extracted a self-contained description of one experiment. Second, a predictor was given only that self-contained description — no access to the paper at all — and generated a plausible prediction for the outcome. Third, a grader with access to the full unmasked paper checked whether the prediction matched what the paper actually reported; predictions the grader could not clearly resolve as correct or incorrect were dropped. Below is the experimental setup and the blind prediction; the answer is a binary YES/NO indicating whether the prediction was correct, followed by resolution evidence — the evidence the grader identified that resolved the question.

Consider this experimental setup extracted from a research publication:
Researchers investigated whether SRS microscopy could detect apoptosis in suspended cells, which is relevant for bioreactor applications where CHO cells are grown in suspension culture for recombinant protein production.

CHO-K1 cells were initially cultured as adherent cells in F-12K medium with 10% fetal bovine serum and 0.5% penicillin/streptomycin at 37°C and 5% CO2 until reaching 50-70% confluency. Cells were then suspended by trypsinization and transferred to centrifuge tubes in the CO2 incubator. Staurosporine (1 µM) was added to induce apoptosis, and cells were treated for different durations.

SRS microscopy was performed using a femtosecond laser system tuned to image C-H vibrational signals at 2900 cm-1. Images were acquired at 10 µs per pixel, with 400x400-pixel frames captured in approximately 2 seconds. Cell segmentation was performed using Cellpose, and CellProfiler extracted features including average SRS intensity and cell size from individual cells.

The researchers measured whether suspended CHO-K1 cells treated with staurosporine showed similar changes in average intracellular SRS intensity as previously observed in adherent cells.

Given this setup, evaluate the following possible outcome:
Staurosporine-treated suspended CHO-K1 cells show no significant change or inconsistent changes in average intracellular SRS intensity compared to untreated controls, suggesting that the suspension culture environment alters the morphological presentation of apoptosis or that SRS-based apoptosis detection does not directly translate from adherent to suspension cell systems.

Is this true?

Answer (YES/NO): NO